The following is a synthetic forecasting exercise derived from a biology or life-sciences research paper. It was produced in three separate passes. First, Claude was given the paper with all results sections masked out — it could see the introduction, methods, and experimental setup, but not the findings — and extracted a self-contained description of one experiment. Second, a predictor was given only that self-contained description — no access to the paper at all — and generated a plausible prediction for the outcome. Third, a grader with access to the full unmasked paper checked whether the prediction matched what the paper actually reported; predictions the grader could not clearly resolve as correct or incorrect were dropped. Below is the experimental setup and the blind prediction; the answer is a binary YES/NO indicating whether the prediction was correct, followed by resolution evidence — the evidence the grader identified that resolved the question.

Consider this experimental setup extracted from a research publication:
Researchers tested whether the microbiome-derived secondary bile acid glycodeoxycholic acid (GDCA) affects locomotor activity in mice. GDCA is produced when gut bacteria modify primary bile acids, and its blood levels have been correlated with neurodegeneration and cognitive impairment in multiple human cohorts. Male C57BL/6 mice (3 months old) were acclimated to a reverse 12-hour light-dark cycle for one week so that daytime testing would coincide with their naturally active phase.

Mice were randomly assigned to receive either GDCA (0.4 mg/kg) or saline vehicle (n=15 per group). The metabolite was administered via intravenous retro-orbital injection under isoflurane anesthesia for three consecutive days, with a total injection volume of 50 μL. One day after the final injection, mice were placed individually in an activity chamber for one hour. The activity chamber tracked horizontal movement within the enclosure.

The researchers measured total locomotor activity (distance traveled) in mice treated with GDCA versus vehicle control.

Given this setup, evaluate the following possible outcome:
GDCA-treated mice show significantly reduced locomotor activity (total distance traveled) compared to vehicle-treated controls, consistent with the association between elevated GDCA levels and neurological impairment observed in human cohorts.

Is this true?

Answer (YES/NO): NO